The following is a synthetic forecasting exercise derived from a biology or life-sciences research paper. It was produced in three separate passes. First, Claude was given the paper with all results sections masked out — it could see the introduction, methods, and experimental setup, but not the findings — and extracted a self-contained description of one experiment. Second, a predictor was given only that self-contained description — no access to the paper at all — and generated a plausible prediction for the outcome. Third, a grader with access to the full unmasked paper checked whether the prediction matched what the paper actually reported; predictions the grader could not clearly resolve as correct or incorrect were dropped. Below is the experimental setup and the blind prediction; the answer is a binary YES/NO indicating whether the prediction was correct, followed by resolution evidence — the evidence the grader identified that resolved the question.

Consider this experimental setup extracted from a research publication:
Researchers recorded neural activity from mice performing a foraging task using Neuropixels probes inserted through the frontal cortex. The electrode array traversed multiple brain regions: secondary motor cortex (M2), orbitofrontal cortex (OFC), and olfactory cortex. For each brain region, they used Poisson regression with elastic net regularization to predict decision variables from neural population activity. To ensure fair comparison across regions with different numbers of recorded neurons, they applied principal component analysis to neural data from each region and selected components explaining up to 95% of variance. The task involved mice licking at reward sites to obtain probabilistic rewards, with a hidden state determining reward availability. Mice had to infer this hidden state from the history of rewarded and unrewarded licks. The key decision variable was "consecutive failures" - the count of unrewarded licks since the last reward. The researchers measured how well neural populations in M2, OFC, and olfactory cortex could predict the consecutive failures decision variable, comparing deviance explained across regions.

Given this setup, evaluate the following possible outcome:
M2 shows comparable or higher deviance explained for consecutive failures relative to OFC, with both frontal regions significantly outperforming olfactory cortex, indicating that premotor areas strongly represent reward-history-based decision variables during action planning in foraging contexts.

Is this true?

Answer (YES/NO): NO